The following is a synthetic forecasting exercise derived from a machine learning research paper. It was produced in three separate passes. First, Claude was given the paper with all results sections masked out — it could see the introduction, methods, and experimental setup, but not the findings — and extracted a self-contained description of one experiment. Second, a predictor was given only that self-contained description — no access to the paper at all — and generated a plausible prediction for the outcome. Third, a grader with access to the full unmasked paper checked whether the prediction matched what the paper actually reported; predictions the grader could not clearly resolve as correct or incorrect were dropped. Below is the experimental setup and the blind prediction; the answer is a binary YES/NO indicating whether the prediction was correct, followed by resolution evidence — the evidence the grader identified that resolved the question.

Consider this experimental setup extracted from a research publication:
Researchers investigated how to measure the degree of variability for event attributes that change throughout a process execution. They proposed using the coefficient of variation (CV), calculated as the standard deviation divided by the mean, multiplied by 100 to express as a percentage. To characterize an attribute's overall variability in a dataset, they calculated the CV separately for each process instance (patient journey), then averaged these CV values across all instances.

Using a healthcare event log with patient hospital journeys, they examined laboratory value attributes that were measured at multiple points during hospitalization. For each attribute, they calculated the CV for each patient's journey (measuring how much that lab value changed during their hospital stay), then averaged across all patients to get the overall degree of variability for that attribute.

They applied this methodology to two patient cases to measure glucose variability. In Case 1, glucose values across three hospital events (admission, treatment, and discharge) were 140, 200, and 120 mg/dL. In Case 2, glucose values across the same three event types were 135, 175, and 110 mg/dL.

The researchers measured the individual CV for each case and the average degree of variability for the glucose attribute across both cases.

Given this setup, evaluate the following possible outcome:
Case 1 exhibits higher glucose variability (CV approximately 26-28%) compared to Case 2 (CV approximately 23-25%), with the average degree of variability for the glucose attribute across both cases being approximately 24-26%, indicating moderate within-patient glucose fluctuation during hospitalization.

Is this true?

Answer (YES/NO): NO